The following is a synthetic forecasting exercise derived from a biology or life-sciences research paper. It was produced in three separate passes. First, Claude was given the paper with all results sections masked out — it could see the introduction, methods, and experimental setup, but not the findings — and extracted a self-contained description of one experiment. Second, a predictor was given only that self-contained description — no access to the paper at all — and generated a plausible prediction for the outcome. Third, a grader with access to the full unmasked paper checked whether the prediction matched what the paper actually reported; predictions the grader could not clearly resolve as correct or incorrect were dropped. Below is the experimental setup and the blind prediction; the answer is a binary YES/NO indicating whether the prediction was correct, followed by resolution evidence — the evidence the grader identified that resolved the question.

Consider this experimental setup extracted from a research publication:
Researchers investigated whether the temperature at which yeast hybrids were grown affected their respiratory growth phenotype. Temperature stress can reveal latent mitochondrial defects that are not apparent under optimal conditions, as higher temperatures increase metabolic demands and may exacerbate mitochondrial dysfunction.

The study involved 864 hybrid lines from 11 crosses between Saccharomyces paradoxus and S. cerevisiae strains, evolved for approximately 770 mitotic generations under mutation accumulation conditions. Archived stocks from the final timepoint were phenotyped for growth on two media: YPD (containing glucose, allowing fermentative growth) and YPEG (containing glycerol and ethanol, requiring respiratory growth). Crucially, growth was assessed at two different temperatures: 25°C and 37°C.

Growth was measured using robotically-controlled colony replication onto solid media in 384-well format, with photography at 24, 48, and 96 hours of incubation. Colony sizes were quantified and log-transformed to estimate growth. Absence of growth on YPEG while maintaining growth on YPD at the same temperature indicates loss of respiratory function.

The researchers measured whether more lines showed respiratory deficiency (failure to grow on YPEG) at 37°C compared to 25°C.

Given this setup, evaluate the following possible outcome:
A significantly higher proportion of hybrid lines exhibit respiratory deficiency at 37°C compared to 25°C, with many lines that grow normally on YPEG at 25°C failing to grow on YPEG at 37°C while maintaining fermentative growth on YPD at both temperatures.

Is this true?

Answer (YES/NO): NO